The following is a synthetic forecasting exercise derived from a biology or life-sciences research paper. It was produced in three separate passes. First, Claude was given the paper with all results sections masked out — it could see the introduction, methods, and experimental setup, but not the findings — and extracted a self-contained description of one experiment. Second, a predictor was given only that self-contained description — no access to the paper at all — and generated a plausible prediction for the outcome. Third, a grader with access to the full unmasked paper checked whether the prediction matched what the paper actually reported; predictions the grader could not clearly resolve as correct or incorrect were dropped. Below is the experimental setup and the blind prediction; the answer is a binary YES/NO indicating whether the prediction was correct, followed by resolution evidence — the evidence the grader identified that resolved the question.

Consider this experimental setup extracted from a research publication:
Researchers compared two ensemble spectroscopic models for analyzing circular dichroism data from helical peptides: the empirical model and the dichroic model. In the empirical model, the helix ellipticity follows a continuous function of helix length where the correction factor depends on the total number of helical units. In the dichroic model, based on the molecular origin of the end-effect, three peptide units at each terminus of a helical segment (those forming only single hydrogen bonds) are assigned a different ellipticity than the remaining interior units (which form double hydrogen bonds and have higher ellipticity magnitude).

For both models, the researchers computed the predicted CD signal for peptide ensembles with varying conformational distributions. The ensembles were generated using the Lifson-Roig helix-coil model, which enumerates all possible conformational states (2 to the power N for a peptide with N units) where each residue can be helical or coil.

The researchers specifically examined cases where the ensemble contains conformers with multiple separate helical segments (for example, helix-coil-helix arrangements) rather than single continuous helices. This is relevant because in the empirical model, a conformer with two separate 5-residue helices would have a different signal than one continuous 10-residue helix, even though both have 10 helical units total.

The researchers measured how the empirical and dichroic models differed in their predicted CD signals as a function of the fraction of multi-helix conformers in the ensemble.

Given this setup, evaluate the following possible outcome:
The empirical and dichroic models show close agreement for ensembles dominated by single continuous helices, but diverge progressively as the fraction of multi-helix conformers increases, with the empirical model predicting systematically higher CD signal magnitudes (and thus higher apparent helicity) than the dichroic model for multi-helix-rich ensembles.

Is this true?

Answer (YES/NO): YES